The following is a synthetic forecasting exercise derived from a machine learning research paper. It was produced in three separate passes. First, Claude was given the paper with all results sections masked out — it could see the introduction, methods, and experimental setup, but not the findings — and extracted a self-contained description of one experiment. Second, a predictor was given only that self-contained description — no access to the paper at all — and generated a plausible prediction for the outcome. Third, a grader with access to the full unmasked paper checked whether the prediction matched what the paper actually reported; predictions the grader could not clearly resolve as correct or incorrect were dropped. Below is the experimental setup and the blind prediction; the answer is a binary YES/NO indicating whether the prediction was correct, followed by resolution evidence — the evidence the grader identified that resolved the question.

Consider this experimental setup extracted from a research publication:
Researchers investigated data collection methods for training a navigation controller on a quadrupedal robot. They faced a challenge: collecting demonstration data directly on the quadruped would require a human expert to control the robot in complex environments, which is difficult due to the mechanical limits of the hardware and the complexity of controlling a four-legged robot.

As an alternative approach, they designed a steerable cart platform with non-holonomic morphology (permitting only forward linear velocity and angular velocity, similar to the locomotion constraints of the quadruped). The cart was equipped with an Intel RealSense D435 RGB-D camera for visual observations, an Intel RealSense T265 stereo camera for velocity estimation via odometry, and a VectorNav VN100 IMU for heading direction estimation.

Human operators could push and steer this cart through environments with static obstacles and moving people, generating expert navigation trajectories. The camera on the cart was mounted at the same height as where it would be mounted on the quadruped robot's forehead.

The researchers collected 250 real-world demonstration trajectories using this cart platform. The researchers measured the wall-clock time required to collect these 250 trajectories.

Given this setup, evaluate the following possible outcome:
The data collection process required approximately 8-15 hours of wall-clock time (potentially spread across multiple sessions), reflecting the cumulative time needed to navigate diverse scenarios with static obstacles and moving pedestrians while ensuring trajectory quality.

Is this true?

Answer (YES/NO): NO